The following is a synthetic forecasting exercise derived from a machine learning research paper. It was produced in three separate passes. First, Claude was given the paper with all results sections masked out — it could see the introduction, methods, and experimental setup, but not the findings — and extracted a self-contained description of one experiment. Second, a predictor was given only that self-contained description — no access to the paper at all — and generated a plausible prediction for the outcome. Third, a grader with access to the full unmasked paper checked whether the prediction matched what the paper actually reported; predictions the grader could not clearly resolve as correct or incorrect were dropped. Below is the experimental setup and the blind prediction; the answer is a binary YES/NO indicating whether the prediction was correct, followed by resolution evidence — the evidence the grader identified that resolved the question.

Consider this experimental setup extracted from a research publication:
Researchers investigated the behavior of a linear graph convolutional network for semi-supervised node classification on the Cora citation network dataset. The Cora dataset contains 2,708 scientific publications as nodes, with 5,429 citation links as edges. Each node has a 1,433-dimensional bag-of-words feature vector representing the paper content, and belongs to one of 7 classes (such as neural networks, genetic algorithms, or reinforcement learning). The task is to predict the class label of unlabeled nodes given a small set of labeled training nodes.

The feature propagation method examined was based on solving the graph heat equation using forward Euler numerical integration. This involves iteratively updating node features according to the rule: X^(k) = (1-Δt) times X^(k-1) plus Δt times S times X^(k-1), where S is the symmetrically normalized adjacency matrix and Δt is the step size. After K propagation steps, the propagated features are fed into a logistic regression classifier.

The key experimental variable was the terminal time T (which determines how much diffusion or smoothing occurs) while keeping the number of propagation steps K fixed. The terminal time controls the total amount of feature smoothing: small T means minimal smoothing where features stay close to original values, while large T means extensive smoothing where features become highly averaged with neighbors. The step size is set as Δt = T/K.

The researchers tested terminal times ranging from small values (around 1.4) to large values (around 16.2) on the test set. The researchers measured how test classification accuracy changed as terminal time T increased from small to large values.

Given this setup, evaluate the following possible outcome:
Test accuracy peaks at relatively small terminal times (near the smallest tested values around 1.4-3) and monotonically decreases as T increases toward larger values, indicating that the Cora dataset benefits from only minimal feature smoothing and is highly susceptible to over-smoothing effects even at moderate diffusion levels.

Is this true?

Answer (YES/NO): NO